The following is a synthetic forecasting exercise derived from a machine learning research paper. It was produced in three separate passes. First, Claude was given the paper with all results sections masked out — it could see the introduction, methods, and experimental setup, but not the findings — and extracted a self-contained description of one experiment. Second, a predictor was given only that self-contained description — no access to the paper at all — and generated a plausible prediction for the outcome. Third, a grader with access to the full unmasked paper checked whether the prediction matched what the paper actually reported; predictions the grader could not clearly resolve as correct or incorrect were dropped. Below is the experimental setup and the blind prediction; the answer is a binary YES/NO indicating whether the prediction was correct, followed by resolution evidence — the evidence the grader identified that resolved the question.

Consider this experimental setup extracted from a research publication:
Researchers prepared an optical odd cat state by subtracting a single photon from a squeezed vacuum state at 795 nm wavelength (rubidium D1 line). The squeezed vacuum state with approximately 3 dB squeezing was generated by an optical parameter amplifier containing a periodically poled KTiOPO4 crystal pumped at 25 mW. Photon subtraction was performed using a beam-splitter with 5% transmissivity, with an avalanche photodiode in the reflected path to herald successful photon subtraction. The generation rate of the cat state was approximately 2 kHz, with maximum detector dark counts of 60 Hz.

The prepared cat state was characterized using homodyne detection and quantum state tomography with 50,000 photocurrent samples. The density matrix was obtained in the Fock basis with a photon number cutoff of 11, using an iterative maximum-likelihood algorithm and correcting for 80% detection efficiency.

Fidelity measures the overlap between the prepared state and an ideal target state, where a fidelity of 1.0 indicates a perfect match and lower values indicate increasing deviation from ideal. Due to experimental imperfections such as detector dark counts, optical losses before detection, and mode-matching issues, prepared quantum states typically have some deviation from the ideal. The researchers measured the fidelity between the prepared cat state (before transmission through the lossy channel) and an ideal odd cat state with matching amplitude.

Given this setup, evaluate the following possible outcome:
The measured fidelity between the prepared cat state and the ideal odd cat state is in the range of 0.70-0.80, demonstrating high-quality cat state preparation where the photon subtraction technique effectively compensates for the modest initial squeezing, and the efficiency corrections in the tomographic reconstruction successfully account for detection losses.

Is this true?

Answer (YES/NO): NO